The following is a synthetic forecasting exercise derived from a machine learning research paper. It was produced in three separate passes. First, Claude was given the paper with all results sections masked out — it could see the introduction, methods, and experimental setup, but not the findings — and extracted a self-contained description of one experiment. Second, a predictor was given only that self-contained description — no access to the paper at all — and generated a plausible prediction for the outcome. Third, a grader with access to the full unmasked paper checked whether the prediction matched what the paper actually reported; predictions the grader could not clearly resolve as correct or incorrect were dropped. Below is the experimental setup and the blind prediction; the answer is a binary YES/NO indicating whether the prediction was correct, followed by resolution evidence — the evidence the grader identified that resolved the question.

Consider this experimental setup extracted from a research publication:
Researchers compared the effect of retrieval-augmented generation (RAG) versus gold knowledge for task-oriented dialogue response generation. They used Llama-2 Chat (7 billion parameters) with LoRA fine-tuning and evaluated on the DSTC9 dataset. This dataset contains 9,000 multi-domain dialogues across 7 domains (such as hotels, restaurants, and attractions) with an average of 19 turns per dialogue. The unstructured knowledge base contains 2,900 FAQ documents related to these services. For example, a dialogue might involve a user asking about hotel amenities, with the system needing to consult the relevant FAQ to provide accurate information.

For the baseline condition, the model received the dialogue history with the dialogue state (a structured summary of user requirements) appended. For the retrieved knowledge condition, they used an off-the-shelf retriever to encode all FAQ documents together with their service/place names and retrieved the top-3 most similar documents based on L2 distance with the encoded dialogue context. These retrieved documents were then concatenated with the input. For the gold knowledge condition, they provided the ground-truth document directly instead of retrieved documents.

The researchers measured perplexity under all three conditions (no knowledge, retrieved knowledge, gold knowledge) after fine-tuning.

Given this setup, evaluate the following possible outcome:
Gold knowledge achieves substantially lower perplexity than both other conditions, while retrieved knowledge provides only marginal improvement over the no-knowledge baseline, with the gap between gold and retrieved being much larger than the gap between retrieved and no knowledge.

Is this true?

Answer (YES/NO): NO